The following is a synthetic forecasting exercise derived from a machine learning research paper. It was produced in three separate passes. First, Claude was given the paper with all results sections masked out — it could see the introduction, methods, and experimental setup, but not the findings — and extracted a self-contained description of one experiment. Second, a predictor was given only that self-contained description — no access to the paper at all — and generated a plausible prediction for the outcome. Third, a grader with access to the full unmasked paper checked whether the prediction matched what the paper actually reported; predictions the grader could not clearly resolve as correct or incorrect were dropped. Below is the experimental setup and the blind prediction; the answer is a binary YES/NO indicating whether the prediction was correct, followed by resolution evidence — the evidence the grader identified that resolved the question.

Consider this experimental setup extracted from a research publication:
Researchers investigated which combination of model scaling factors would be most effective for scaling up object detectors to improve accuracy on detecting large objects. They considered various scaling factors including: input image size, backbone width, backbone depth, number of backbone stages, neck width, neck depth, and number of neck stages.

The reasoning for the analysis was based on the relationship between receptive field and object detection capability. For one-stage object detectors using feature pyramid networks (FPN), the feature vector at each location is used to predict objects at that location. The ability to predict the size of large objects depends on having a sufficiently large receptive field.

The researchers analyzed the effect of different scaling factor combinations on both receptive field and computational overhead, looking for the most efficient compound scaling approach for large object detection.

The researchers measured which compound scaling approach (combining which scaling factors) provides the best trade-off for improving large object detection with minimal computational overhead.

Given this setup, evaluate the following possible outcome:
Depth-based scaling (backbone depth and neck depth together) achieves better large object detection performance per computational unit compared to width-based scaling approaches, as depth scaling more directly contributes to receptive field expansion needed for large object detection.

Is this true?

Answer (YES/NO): NO